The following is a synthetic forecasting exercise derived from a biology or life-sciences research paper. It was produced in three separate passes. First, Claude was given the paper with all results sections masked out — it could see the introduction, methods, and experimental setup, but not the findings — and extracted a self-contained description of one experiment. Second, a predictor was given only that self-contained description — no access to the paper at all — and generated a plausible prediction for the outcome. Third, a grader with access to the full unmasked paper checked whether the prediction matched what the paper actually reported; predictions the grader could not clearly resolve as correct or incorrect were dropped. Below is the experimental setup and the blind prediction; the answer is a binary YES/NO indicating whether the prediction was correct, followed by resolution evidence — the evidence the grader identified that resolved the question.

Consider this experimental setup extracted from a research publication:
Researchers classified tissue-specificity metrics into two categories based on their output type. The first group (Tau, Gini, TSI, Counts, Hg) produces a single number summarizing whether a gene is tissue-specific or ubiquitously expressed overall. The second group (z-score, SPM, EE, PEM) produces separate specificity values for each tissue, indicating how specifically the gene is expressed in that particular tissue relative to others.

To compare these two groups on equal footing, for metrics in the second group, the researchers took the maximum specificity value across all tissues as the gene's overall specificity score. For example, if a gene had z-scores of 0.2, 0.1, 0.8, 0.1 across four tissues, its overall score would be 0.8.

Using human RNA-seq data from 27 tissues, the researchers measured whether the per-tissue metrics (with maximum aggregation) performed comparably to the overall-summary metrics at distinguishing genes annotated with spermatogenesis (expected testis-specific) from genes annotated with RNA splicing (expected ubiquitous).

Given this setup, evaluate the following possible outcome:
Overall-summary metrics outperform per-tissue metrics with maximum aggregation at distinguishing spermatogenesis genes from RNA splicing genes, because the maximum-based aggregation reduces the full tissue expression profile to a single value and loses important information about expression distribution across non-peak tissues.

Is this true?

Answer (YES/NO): NO